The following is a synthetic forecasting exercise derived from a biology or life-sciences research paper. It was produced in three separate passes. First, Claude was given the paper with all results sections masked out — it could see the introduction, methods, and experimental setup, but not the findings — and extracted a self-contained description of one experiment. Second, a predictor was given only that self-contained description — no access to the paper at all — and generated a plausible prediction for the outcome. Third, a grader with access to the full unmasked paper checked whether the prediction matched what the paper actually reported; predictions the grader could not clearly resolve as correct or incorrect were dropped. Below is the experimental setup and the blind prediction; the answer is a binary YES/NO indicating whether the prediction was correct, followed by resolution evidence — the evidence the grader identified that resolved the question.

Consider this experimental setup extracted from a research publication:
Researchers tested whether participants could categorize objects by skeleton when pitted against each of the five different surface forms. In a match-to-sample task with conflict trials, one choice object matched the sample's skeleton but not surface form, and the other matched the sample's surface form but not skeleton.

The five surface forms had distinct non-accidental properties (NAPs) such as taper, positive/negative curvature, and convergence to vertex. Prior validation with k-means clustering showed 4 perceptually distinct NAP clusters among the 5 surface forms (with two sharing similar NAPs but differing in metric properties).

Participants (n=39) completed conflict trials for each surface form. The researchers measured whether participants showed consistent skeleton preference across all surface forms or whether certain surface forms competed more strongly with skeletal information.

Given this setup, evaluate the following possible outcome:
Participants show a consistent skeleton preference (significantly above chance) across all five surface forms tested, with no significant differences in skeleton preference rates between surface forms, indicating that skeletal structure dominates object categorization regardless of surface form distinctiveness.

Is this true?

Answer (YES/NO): NO